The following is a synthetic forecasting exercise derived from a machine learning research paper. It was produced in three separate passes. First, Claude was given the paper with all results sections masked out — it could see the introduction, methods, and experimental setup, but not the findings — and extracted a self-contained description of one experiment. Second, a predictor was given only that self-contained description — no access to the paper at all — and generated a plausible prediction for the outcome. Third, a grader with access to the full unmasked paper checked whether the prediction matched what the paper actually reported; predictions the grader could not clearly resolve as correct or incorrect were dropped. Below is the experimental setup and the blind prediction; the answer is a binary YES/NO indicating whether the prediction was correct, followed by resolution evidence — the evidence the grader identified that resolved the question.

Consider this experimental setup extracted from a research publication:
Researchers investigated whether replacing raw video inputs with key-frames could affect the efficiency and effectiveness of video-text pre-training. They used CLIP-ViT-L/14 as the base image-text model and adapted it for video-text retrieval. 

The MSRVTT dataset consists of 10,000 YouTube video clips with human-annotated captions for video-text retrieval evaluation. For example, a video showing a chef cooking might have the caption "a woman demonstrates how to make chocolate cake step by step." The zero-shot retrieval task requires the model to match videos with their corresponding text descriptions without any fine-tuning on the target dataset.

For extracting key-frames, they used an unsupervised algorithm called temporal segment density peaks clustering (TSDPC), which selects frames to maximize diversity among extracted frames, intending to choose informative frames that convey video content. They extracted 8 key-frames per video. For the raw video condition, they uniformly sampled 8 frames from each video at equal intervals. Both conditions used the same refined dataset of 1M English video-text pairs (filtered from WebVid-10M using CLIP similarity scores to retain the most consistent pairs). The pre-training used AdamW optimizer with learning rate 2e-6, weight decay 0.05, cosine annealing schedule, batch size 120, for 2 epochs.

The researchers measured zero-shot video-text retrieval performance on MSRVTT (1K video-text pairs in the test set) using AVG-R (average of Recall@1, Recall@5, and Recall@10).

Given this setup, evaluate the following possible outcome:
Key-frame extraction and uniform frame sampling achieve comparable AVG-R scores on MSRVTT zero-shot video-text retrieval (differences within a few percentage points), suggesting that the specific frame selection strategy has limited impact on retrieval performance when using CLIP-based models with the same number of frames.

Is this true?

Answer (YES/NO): NO